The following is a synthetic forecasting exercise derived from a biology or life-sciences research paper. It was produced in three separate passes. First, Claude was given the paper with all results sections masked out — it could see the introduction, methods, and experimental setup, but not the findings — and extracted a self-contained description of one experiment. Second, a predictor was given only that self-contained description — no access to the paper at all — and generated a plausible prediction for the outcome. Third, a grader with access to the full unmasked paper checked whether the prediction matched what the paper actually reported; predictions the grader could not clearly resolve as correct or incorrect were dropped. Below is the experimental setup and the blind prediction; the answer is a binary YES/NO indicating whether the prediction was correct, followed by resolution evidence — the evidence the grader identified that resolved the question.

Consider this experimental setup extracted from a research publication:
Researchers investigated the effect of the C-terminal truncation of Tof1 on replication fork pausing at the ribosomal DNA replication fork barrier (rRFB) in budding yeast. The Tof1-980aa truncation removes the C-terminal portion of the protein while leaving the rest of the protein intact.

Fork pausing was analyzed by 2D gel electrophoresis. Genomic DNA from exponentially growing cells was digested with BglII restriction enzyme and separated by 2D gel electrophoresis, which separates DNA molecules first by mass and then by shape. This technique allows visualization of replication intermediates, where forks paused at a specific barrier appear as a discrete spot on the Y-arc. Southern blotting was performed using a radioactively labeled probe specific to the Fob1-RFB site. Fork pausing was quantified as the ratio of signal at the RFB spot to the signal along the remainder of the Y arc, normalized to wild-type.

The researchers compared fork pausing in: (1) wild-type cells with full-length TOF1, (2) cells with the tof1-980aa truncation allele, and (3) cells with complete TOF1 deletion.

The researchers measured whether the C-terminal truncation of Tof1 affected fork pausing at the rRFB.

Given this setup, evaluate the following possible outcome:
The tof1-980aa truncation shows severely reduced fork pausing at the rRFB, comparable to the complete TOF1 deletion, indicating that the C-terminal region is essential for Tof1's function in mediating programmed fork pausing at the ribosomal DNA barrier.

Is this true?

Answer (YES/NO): NO